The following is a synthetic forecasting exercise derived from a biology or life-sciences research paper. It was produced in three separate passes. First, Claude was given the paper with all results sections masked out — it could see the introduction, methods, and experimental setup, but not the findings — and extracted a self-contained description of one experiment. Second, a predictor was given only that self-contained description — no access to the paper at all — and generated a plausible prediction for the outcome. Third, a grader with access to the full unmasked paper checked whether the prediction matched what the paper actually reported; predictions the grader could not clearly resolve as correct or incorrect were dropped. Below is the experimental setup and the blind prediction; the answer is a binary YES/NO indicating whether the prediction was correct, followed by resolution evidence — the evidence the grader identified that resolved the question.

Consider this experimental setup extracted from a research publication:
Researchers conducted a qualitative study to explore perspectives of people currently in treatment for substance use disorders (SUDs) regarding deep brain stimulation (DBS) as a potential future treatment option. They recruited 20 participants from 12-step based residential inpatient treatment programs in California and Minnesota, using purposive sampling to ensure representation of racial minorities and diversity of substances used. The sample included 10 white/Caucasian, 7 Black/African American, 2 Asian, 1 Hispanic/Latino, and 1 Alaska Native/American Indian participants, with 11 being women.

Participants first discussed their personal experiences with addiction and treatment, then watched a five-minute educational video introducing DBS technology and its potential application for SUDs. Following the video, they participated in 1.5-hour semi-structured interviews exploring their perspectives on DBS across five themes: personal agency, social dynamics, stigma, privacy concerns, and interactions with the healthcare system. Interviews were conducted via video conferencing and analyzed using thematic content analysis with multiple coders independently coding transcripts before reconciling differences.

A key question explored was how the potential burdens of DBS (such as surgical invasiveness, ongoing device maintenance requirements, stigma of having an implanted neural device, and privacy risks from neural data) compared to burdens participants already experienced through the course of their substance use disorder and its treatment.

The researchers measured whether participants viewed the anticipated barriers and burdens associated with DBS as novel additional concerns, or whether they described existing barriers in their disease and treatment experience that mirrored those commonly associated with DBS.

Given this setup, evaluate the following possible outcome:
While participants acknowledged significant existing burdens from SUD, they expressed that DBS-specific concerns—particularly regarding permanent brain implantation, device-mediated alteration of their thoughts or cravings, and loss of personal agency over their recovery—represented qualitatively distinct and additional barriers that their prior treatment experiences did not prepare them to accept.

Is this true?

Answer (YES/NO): NO